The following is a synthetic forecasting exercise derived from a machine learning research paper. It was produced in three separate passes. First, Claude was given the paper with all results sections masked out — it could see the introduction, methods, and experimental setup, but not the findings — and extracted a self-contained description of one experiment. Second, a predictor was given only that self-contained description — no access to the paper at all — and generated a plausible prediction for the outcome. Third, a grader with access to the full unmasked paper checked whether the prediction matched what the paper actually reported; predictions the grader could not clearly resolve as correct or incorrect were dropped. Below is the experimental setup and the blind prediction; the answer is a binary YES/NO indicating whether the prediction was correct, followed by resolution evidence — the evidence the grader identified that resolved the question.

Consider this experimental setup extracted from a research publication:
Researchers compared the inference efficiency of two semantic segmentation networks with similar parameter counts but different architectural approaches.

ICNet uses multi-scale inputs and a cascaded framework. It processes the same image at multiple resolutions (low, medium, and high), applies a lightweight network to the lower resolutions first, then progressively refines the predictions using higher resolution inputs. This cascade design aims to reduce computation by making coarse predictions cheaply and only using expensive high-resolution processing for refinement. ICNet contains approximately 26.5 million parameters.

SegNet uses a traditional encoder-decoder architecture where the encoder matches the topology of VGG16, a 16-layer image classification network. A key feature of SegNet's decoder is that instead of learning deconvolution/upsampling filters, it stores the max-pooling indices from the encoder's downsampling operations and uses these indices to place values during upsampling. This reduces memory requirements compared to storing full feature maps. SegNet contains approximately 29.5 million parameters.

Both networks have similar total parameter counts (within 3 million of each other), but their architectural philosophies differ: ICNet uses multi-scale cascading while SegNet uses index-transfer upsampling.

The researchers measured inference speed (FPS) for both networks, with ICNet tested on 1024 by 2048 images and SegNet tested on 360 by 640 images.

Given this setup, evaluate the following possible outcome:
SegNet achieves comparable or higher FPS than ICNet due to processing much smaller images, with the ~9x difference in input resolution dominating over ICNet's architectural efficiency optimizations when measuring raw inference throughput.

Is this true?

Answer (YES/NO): NO